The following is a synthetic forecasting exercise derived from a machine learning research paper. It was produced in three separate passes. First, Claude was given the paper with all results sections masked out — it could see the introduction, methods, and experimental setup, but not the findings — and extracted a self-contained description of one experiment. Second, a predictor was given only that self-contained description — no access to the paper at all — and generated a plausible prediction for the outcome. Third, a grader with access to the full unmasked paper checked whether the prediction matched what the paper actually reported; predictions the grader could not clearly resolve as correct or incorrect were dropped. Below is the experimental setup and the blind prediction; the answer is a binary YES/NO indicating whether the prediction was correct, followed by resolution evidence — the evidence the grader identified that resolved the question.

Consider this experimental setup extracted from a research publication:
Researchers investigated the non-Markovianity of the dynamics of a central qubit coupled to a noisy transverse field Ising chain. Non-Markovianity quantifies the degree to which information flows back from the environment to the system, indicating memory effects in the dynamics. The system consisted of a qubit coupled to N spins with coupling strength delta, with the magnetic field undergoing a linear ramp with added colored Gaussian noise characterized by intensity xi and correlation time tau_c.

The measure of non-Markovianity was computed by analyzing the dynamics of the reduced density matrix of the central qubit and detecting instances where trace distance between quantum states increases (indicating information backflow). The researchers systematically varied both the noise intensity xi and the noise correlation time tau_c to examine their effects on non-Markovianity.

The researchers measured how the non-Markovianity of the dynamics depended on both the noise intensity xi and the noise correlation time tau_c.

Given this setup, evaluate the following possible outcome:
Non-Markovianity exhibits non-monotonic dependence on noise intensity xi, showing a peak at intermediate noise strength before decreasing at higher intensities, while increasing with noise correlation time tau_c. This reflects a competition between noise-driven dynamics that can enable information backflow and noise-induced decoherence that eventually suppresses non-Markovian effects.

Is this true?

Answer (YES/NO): NO